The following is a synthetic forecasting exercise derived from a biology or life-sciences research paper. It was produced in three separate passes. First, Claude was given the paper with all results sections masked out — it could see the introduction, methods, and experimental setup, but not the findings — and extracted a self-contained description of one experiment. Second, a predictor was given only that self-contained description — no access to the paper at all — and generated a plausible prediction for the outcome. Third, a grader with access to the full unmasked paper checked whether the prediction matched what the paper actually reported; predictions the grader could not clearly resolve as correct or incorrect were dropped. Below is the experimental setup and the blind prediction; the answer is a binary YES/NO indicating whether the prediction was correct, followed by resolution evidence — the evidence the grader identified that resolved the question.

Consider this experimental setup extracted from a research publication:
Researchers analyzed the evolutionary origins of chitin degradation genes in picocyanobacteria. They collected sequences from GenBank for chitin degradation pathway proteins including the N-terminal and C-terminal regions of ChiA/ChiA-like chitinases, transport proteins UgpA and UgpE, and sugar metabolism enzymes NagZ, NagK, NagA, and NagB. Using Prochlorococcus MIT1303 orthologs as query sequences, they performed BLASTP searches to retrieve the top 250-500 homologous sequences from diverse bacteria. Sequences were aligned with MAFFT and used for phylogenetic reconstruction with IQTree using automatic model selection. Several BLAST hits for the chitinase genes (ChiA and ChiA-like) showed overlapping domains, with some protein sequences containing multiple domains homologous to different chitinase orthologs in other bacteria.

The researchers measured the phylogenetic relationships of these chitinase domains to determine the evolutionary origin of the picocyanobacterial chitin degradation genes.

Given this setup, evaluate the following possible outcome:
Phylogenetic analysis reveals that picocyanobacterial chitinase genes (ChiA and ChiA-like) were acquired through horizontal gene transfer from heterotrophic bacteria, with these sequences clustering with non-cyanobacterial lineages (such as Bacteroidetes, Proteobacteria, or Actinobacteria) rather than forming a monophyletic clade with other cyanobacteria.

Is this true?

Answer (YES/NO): YES